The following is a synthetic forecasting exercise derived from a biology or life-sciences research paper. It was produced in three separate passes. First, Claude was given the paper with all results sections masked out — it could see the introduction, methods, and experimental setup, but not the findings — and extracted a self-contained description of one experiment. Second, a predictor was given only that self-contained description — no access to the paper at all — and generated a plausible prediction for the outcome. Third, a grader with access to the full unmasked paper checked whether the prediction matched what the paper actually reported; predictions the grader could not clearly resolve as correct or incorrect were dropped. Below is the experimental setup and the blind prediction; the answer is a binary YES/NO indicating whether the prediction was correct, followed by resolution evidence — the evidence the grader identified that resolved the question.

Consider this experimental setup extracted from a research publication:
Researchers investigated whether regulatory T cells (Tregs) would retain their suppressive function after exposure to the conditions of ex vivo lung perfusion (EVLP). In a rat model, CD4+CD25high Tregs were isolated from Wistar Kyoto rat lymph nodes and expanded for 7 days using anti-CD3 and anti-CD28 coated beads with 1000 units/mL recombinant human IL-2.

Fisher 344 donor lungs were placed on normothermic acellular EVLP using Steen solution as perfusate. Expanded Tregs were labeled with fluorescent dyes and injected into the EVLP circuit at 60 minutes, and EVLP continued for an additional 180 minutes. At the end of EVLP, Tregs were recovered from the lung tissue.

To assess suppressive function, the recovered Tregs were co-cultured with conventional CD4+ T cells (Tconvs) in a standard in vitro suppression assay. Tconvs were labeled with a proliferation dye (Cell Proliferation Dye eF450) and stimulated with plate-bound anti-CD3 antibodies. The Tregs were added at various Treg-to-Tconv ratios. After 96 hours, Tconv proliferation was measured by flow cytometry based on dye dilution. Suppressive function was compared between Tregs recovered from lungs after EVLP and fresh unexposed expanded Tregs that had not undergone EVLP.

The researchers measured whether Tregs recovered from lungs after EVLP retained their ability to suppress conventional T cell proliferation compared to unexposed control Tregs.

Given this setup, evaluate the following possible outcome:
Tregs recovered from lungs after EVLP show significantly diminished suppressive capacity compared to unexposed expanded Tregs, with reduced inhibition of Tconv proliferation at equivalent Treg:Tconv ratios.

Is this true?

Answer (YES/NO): NO